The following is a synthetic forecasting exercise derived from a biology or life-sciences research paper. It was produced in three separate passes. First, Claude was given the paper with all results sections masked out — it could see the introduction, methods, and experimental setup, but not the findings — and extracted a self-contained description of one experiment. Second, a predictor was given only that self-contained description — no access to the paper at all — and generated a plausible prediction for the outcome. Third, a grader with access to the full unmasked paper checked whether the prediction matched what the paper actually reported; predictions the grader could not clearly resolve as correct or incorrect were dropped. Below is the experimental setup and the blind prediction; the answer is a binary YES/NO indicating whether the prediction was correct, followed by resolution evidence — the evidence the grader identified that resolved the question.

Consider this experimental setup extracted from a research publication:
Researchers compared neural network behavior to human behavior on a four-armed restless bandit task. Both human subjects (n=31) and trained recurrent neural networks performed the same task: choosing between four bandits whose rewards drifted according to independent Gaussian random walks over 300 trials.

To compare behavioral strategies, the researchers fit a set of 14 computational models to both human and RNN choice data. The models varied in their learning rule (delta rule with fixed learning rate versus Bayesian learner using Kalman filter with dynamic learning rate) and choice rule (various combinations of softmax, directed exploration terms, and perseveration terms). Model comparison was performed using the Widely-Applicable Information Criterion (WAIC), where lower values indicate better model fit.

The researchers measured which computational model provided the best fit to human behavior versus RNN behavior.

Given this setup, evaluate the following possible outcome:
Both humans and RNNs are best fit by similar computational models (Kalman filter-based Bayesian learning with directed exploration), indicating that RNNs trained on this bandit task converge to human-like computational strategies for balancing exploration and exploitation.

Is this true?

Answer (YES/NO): NO